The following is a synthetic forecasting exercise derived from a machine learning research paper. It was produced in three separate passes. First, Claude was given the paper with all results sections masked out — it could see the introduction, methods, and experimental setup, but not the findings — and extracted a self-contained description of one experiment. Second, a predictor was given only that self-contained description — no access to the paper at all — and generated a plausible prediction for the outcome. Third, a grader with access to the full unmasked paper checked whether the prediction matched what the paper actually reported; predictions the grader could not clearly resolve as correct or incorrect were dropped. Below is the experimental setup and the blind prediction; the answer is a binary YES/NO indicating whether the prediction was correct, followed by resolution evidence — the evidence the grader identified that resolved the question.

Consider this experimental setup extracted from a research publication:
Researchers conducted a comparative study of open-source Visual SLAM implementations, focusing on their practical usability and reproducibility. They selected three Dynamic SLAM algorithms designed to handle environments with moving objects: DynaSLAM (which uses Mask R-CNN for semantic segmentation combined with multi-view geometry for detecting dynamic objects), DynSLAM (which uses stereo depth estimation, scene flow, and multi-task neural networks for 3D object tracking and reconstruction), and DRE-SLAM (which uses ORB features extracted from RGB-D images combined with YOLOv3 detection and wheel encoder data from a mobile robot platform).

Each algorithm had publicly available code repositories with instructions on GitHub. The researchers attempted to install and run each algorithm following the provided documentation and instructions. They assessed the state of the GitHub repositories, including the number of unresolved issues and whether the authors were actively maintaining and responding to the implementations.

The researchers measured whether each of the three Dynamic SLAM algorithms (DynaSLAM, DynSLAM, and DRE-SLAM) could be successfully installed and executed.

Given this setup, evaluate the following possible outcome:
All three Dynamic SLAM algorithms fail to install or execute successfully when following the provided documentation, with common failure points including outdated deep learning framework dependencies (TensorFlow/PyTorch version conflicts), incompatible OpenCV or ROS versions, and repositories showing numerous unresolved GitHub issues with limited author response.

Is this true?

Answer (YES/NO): NO